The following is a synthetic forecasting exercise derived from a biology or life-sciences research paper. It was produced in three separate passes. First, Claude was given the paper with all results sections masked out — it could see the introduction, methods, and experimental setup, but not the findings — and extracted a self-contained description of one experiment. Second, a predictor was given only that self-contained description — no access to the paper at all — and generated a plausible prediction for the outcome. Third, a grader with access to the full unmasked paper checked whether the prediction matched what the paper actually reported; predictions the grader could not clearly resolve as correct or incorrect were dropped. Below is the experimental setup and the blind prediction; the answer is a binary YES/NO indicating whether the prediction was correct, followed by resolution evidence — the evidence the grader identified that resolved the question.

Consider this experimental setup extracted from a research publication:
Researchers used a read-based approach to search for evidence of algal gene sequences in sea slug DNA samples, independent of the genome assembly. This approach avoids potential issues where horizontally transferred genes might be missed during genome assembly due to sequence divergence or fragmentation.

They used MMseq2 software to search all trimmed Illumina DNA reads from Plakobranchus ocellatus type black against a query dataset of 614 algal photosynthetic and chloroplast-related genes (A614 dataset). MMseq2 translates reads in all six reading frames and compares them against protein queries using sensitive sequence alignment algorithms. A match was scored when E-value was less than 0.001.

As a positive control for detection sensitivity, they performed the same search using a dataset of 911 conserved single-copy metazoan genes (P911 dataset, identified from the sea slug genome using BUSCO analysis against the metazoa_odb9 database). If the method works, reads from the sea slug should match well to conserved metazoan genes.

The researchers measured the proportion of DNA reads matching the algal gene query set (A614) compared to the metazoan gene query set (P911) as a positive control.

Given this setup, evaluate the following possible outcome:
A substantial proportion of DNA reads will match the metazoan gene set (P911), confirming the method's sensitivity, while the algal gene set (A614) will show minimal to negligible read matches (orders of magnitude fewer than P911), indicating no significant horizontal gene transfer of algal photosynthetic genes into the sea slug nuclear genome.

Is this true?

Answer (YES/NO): YES